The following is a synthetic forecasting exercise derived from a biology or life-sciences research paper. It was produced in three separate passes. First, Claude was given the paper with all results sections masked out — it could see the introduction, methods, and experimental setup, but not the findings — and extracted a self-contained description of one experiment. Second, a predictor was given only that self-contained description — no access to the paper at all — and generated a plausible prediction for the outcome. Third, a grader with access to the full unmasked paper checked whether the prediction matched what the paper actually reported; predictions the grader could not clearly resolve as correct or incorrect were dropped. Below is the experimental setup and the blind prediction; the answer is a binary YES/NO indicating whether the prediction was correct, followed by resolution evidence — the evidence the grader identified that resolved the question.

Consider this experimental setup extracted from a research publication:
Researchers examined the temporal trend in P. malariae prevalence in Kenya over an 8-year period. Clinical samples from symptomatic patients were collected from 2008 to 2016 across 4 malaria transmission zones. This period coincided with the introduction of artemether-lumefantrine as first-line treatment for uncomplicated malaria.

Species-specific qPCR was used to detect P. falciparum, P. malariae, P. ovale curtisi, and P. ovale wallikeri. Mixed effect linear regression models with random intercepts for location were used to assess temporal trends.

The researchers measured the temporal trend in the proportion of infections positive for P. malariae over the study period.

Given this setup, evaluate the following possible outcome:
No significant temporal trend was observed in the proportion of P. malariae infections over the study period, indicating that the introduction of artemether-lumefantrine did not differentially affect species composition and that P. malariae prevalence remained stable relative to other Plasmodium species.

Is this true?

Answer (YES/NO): NO